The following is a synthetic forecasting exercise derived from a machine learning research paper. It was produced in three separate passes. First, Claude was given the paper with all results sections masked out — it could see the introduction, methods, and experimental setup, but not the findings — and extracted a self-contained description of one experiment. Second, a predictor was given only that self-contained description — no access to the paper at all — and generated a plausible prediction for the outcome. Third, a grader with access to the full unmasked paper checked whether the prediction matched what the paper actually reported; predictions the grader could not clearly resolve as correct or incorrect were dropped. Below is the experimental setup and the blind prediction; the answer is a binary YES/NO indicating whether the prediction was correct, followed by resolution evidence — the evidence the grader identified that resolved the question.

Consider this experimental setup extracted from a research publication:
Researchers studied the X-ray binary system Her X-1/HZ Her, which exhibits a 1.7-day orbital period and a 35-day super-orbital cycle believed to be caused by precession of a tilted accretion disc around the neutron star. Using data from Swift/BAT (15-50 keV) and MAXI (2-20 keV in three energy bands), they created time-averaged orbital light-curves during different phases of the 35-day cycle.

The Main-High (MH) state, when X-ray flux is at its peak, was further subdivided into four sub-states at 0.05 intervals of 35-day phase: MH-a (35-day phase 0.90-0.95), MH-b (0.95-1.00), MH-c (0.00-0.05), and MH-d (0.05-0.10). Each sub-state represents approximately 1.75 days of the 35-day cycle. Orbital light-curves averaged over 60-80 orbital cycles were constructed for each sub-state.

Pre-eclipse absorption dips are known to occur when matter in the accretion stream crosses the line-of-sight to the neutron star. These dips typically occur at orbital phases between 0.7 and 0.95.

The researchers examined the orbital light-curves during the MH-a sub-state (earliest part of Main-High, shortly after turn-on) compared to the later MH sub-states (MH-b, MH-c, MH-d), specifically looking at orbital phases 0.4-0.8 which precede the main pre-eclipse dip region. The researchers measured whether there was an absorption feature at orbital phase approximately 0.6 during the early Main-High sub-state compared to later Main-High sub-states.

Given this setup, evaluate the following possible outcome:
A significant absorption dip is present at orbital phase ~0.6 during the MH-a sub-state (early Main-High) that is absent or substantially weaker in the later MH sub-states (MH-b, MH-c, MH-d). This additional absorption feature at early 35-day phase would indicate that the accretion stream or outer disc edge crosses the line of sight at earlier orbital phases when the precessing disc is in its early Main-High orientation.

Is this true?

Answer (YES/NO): YES